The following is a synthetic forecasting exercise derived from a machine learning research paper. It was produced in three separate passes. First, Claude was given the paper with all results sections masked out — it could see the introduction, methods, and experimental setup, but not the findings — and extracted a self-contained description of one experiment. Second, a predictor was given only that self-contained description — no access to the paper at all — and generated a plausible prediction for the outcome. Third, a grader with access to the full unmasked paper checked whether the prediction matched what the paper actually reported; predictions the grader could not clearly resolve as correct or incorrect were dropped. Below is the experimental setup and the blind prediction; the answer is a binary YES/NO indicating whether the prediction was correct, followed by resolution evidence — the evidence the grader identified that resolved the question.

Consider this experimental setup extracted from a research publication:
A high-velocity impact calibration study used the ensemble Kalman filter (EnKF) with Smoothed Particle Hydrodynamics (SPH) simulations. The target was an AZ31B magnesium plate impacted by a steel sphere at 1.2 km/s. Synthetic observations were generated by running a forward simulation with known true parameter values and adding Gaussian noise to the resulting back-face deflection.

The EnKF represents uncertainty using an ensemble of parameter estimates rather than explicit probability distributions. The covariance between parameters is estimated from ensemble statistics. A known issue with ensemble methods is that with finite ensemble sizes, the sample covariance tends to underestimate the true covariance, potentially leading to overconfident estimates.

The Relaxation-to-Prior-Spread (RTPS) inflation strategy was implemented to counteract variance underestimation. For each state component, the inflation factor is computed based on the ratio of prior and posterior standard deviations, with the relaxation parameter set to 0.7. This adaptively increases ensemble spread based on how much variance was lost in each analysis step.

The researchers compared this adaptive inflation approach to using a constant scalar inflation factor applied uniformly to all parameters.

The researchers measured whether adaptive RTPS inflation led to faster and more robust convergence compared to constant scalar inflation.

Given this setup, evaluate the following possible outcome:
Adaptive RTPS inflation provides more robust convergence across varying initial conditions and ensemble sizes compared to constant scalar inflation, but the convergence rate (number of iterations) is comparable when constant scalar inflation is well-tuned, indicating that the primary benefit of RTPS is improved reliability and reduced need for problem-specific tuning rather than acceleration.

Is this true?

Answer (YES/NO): NO